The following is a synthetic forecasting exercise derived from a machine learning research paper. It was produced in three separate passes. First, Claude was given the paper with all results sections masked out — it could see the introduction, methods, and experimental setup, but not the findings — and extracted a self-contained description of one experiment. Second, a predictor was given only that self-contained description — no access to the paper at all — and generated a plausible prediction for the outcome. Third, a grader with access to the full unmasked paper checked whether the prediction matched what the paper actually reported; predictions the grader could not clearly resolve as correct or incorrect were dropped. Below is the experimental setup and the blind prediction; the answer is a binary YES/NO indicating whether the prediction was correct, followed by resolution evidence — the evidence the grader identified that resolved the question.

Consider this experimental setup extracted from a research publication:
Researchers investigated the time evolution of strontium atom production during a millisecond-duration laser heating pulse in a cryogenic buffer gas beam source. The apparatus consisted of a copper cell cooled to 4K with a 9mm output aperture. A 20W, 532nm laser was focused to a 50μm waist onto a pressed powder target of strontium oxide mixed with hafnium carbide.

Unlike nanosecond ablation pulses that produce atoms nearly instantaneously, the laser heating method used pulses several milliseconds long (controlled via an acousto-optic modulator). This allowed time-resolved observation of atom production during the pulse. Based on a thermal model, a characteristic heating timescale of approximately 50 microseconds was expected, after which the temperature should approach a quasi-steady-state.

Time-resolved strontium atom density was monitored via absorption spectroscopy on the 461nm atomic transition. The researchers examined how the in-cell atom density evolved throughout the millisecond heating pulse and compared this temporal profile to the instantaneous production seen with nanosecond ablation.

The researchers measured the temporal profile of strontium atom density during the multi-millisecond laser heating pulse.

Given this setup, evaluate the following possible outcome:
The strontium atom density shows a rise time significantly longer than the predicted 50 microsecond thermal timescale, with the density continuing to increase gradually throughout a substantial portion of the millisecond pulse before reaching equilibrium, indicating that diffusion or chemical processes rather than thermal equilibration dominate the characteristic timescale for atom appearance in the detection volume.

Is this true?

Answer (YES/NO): NO